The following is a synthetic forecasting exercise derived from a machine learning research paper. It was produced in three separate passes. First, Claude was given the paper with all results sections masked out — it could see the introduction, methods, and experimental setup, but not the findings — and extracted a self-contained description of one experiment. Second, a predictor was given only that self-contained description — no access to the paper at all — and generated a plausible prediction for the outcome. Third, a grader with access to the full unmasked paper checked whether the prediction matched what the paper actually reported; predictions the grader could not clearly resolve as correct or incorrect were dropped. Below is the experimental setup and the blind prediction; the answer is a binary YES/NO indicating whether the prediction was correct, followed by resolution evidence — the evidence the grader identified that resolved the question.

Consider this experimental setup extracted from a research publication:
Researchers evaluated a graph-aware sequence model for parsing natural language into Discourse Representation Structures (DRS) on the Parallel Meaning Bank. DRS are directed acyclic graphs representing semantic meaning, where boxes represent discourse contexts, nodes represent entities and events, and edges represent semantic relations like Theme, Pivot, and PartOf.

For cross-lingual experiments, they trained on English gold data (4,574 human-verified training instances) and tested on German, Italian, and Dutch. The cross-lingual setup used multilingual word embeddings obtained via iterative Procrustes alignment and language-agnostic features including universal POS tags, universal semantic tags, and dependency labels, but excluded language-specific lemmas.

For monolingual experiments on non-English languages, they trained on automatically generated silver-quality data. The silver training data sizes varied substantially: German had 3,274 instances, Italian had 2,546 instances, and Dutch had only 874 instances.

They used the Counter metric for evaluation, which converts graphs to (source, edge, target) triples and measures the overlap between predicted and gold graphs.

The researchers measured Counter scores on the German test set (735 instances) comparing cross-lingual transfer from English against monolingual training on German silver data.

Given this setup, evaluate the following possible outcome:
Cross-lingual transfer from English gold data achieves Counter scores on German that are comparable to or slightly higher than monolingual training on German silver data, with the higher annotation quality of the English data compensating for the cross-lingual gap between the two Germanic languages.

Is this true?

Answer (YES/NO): NO